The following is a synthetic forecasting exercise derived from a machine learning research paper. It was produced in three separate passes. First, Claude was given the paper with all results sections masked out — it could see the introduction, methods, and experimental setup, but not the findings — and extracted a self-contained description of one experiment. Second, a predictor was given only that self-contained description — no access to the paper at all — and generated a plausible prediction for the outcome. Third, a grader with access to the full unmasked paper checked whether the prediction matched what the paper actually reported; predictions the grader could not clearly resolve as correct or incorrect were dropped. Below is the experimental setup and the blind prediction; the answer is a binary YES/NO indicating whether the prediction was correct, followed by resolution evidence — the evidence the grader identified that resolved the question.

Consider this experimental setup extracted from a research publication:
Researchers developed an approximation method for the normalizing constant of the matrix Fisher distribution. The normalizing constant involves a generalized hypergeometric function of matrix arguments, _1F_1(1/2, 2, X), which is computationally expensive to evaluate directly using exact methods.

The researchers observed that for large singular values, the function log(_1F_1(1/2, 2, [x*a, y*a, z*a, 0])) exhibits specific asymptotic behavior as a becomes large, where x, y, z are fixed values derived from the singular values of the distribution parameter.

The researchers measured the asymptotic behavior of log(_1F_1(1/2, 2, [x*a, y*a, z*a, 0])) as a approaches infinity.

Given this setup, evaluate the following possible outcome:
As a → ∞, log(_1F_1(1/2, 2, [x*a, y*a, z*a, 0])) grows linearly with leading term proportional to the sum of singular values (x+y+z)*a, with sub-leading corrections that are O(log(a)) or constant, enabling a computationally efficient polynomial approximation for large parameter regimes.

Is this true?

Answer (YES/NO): NO